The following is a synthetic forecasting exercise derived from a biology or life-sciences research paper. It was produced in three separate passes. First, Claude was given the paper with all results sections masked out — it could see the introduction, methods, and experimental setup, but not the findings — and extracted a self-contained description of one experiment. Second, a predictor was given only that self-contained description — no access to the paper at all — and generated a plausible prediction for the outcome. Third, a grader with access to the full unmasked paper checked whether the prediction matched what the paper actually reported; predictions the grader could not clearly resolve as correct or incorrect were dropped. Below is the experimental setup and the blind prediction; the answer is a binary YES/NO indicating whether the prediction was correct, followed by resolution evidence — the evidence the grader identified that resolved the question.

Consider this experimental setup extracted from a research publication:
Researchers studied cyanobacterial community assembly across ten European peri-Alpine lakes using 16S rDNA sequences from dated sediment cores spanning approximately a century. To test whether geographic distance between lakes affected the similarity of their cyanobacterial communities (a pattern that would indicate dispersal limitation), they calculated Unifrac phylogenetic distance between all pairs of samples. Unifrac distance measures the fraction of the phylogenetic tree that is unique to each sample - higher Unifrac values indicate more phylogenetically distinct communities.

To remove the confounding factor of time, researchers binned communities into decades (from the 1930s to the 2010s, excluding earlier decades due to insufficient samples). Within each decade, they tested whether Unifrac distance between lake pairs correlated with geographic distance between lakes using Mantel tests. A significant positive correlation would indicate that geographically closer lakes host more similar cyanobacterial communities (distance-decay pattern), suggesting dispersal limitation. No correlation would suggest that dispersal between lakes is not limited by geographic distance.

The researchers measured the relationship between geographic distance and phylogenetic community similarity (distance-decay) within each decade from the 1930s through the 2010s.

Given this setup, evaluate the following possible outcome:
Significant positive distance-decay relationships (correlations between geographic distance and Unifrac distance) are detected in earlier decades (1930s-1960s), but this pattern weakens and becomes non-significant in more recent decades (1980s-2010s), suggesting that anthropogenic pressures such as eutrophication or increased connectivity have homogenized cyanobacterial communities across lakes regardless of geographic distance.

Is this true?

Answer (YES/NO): NO